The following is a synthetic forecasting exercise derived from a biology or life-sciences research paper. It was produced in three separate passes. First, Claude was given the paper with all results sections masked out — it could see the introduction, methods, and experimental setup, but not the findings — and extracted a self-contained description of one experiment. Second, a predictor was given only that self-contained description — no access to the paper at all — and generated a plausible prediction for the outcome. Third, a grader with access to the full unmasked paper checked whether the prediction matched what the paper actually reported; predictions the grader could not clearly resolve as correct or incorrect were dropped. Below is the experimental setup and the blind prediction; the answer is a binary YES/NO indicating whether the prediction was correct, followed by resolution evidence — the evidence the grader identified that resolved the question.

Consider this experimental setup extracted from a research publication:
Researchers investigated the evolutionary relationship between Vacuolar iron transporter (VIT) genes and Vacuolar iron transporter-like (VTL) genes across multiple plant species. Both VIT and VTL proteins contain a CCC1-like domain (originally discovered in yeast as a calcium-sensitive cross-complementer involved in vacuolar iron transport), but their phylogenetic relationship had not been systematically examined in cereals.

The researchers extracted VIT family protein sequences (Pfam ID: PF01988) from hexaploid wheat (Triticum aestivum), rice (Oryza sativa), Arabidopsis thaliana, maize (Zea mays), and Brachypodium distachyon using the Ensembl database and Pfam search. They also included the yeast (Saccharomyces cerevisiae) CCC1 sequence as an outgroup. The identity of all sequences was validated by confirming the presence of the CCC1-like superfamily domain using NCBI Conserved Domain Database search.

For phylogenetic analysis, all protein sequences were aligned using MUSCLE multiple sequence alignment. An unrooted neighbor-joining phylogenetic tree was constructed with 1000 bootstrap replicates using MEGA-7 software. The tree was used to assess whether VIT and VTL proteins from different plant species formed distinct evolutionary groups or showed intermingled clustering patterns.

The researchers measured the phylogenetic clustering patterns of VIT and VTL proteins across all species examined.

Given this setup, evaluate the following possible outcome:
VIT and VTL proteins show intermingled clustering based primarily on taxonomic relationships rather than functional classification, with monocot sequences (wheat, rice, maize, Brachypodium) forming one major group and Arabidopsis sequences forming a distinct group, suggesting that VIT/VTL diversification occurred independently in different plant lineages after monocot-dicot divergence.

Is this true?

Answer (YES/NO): NO